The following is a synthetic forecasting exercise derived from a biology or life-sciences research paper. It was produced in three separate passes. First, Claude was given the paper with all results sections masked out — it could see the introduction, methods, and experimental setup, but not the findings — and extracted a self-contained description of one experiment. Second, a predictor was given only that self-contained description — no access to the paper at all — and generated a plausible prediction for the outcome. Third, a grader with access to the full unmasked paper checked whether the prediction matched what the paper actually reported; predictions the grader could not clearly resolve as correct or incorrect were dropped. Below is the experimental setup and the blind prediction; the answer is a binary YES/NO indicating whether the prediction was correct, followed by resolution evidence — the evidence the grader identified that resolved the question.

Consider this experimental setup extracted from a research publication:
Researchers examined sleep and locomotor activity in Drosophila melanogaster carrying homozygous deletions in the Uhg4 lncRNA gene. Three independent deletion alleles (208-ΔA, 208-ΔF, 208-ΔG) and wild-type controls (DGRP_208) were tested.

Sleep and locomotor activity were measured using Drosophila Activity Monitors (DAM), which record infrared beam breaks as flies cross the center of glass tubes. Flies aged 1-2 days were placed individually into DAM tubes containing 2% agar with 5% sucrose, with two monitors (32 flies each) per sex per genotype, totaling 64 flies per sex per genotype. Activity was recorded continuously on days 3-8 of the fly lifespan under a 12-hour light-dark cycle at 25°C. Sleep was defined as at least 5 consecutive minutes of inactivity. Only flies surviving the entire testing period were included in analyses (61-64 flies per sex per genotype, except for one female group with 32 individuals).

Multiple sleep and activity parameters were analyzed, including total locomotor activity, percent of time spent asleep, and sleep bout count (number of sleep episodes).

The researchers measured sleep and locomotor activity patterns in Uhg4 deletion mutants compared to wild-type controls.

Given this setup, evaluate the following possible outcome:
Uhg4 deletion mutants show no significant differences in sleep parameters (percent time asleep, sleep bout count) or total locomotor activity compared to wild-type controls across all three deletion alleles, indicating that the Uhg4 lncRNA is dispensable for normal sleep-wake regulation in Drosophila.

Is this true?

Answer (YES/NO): NO